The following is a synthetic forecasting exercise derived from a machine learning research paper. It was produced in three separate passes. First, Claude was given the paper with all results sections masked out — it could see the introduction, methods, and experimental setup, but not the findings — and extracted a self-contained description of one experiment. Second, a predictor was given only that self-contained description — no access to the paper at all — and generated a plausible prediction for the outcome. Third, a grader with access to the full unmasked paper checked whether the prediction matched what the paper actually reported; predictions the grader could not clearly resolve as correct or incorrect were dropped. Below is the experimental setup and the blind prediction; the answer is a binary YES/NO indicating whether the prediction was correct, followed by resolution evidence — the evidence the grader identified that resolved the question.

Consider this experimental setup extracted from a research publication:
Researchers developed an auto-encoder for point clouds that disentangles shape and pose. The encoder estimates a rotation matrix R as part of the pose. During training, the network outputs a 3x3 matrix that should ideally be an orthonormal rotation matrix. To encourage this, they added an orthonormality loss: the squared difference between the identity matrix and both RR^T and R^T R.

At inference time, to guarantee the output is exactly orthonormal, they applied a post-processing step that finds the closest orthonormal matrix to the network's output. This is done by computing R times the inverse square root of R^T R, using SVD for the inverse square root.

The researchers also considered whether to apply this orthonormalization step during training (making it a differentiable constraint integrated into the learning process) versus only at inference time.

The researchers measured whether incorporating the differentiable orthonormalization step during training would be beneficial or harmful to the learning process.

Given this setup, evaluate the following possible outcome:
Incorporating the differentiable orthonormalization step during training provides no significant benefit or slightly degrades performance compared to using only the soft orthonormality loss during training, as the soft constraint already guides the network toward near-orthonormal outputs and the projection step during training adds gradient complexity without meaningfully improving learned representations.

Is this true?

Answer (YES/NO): YES